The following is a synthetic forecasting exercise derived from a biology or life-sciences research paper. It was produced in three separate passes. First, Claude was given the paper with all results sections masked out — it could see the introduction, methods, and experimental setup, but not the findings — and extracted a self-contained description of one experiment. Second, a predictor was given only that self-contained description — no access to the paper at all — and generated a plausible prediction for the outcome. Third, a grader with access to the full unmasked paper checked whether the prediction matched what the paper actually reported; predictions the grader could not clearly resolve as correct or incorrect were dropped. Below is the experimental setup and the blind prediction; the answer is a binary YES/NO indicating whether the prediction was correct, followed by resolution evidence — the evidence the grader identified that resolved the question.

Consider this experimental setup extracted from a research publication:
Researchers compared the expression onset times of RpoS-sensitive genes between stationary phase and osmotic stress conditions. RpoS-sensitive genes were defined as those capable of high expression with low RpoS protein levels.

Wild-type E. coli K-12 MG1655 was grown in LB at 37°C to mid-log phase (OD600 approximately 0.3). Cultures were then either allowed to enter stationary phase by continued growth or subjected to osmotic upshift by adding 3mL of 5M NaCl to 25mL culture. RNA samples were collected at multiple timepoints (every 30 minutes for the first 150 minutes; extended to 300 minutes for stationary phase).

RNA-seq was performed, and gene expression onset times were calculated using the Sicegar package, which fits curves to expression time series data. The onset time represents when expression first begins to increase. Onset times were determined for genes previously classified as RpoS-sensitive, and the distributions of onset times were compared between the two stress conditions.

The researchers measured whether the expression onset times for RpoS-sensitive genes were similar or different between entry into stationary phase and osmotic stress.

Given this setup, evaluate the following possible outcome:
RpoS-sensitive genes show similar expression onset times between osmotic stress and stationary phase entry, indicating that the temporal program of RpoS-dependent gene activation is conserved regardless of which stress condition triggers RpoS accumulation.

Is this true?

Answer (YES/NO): NO